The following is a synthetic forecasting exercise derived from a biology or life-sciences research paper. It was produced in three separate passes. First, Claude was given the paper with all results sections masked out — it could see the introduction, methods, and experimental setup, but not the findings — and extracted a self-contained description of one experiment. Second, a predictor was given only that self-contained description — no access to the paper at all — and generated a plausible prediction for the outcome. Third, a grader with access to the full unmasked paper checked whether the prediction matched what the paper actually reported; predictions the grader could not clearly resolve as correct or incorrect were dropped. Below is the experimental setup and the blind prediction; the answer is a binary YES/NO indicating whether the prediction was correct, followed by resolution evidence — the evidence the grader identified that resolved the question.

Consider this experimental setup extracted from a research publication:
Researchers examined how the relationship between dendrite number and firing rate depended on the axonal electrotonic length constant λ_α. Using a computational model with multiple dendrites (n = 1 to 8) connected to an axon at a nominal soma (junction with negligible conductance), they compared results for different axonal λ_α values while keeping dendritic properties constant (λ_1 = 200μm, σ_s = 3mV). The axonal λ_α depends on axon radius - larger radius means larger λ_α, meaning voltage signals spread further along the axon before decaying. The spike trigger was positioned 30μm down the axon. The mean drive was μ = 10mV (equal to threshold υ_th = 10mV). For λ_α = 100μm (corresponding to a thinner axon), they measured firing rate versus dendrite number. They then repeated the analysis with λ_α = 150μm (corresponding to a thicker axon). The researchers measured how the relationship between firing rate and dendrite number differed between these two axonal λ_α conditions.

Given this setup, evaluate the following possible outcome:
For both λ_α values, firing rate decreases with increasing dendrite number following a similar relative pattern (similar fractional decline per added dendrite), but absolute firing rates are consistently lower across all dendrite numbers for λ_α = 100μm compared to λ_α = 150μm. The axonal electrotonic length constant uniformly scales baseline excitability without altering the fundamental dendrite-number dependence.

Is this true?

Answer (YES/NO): NO